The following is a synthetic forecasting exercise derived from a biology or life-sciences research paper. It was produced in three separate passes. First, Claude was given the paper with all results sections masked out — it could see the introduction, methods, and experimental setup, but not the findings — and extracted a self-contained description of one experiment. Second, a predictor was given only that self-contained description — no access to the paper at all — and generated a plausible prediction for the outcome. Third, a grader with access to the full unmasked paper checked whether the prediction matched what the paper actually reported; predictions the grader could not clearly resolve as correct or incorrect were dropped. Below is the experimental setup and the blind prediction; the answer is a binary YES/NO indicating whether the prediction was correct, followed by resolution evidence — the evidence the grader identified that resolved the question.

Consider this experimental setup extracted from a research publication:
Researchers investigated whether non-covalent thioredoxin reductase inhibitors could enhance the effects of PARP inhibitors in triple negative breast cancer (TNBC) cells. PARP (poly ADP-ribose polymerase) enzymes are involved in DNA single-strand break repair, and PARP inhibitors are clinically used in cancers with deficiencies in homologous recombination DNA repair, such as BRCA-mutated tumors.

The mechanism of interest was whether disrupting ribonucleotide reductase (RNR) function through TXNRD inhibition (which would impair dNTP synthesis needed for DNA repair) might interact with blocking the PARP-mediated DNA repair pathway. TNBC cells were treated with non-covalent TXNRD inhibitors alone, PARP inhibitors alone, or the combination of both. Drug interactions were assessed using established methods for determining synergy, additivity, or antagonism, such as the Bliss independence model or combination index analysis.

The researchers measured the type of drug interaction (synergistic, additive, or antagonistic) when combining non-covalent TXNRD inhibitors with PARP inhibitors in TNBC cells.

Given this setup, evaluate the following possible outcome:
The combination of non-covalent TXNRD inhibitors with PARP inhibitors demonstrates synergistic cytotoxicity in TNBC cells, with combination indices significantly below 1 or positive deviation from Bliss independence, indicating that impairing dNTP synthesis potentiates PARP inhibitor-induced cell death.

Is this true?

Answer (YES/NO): YES